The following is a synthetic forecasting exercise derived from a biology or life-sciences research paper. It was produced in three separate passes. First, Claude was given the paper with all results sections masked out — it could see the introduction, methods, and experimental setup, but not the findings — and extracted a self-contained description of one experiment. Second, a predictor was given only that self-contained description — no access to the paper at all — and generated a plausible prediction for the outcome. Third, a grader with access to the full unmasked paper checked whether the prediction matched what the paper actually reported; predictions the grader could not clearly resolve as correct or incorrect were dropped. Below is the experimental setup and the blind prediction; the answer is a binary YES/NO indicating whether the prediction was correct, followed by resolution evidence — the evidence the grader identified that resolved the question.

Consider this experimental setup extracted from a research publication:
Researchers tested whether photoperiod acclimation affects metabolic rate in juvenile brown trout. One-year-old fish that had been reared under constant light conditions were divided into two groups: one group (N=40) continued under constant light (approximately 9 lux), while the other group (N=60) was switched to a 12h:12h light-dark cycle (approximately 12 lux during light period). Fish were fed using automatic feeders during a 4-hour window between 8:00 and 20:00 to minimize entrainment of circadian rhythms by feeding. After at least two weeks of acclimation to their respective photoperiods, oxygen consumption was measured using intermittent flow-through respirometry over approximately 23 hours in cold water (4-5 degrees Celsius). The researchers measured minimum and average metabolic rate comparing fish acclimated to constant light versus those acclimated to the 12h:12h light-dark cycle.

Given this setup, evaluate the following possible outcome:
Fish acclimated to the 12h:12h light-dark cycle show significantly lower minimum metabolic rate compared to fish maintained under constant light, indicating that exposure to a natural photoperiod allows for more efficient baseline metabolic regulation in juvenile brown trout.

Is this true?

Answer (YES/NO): NO